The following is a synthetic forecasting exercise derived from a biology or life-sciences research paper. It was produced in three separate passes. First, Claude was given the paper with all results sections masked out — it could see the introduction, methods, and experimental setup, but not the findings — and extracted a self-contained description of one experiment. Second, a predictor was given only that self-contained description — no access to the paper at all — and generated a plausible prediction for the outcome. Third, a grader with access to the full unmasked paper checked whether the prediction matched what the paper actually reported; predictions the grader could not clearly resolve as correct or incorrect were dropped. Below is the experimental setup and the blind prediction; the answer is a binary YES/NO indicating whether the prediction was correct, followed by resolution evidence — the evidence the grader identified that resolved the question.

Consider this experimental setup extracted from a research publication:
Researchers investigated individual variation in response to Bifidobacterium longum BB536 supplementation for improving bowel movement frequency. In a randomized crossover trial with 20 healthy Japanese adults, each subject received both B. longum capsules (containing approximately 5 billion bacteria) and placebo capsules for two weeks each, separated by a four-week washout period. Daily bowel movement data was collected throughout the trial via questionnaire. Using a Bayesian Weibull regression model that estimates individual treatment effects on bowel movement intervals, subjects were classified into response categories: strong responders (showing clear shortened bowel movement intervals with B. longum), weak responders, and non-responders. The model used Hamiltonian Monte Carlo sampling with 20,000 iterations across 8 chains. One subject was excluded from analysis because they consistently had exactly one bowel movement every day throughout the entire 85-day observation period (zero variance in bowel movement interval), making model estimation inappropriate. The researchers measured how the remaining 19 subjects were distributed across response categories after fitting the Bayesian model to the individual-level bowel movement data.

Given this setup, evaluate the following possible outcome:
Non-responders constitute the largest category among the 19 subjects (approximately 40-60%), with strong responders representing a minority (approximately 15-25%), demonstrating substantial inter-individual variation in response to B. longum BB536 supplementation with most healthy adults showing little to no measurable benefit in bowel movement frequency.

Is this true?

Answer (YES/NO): NO